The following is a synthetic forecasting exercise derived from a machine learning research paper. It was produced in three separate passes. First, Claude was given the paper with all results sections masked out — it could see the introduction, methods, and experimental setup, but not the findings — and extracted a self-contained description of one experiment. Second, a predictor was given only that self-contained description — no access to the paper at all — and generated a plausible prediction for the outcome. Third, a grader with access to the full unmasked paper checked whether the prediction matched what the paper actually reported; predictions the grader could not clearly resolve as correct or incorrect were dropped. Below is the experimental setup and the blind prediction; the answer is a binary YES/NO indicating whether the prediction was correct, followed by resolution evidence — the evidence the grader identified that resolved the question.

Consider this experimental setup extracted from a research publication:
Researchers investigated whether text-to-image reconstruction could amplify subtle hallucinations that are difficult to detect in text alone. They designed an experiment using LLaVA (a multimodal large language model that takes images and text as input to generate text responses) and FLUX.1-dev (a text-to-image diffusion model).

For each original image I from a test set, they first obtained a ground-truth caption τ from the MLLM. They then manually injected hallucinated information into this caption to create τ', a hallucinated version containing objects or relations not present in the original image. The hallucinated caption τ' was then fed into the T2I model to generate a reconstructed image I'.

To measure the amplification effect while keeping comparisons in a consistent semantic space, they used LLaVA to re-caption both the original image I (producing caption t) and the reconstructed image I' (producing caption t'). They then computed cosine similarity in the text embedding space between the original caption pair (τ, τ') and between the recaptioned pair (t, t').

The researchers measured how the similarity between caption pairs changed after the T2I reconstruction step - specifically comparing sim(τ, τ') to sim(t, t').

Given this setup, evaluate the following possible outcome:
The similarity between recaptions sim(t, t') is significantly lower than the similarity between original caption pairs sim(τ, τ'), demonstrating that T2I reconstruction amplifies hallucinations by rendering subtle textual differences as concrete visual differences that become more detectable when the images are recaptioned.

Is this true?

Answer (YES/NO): YES